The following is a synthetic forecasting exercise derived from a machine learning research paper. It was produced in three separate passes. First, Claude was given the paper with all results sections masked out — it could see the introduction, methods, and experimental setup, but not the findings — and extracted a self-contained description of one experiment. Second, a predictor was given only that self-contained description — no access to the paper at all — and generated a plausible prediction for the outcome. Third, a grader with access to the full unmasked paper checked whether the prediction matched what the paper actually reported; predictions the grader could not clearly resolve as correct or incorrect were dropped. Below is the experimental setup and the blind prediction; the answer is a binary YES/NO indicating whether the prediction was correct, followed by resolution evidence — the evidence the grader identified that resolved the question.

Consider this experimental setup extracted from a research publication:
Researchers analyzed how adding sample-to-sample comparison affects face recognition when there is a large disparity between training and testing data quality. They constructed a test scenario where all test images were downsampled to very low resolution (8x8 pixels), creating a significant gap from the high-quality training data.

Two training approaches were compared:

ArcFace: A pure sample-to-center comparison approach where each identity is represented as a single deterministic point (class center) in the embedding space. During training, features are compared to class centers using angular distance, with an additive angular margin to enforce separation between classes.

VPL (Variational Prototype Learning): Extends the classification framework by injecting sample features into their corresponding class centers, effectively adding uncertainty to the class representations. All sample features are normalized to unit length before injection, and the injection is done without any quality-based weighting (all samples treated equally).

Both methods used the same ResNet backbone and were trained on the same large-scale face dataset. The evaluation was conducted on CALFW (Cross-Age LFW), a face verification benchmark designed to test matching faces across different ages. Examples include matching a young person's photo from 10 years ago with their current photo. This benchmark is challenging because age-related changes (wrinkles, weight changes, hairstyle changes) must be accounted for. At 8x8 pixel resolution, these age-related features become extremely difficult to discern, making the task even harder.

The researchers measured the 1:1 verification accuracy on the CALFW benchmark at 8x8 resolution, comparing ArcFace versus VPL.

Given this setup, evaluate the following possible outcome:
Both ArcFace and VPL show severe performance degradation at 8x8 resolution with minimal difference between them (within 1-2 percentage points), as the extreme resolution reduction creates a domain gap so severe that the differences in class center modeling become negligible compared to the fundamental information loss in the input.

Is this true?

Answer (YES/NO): YES